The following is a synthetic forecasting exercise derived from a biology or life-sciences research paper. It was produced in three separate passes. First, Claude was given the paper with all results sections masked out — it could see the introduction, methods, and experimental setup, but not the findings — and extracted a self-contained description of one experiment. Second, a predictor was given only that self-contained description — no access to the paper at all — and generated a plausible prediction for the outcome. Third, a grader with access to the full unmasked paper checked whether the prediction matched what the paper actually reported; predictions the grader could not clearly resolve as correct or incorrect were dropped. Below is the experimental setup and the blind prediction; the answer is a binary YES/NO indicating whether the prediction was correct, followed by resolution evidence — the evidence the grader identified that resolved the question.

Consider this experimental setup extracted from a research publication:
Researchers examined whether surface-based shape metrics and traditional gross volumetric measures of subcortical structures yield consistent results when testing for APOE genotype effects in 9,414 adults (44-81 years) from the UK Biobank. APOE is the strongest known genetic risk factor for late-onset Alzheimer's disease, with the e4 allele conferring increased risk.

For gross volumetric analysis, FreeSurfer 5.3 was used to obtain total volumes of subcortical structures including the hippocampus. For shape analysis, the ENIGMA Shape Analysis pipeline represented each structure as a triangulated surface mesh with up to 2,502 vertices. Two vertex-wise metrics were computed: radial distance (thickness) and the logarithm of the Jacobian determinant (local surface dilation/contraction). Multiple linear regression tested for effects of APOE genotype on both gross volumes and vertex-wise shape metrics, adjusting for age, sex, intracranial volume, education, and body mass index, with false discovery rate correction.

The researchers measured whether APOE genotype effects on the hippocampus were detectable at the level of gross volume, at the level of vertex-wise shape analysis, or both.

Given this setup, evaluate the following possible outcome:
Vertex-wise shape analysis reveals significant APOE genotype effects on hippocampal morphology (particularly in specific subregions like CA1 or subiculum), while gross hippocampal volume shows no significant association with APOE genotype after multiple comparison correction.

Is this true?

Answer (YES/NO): NO